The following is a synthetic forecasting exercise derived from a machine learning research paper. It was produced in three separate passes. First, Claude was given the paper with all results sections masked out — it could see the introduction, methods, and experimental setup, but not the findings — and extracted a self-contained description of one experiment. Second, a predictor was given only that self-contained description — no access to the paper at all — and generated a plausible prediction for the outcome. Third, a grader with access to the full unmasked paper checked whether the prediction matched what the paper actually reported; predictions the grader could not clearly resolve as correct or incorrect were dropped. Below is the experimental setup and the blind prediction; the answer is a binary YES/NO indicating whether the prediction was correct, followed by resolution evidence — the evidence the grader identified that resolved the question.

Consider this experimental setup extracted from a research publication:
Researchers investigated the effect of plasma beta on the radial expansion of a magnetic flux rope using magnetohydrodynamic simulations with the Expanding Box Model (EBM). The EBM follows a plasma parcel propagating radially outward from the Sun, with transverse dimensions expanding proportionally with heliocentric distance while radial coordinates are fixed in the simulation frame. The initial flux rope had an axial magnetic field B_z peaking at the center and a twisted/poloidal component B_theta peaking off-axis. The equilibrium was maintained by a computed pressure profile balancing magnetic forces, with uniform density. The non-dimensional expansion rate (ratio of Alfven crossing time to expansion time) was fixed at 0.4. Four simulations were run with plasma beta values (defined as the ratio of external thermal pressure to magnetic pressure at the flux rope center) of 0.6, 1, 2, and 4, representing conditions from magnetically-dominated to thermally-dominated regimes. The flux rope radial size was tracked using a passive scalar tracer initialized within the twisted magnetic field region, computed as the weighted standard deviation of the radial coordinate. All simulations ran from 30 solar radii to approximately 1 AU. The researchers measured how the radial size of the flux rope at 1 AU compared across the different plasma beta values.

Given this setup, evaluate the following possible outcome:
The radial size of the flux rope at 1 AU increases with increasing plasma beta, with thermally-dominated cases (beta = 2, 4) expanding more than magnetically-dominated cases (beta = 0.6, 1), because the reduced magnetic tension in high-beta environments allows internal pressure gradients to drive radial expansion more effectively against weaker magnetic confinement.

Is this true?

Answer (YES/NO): NO